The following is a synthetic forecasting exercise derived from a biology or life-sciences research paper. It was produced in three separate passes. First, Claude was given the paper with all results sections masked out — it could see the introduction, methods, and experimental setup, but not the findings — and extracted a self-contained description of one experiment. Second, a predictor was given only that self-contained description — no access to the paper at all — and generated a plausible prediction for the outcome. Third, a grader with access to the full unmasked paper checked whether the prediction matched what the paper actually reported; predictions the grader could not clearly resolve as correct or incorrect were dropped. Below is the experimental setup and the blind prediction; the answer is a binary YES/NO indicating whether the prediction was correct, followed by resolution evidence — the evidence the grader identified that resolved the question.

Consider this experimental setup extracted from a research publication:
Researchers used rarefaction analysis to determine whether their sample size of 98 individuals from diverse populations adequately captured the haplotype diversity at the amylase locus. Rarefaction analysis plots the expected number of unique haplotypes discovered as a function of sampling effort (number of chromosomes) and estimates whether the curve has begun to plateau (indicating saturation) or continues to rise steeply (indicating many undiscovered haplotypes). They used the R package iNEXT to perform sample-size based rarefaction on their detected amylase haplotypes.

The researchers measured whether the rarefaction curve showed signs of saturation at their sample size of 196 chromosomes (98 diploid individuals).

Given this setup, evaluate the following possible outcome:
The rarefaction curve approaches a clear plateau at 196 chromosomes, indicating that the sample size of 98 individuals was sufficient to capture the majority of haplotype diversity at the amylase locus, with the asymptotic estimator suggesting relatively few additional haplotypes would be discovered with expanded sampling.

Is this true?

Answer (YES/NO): YES